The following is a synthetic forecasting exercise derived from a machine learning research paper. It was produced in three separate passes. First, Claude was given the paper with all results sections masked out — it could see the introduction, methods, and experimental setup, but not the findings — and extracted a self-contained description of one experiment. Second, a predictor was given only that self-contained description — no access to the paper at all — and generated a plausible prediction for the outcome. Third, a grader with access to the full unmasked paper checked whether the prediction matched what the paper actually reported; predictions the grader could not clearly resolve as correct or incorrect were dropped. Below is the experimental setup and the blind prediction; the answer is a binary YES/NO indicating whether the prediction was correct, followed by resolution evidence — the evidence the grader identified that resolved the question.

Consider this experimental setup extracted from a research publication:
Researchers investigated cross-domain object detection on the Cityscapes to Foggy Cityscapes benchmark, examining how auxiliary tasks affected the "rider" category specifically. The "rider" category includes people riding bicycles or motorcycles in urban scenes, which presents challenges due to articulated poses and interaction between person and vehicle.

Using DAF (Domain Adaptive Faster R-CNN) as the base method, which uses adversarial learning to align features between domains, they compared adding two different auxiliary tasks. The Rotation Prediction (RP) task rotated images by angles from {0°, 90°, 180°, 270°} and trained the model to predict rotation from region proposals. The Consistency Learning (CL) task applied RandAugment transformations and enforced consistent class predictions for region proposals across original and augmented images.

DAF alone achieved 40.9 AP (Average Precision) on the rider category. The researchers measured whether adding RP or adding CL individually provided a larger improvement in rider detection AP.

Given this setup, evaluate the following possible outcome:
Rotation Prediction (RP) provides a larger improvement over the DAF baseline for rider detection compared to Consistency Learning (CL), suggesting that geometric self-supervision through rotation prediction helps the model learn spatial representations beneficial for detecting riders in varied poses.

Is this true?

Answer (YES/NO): NO